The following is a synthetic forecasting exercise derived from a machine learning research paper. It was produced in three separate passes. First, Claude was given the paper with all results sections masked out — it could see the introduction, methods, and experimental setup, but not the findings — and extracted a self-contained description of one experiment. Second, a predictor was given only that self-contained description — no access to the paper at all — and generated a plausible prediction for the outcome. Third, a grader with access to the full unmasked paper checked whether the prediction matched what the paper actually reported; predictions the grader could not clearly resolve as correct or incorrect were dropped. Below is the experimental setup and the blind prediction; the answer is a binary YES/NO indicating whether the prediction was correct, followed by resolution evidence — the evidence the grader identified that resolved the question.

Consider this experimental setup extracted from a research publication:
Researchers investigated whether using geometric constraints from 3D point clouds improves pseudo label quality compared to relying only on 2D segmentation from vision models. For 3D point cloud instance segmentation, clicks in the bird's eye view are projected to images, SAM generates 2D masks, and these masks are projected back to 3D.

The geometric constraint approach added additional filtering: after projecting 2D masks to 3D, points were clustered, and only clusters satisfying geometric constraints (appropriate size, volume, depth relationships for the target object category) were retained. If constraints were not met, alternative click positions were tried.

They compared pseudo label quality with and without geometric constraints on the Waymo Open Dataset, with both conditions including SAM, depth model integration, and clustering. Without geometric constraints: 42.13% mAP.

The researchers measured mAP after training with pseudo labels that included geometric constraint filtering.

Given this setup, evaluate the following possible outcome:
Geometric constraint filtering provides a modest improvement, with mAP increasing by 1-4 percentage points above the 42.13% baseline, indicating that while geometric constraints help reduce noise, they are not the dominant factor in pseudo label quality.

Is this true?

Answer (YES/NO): NO